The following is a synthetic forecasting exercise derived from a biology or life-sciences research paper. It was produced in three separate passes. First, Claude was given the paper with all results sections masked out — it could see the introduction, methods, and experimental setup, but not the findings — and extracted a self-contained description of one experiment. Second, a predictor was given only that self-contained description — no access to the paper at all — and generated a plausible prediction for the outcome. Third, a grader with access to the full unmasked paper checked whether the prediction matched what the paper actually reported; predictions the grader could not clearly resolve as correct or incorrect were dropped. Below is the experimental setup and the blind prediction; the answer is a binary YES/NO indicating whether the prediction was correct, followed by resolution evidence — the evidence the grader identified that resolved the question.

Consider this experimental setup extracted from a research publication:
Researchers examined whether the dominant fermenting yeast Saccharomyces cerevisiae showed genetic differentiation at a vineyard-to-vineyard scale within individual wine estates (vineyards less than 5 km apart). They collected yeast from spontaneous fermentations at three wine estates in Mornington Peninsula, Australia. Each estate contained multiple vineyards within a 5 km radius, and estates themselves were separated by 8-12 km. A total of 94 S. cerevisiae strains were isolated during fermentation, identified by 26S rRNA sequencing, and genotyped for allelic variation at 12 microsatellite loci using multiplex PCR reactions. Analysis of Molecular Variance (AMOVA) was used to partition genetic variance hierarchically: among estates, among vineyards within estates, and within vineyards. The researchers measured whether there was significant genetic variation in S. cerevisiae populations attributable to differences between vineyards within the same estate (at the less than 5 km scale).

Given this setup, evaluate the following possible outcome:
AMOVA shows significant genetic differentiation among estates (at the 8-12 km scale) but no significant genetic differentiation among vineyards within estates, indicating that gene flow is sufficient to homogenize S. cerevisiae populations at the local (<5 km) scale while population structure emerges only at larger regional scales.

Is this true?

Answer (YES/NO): YES